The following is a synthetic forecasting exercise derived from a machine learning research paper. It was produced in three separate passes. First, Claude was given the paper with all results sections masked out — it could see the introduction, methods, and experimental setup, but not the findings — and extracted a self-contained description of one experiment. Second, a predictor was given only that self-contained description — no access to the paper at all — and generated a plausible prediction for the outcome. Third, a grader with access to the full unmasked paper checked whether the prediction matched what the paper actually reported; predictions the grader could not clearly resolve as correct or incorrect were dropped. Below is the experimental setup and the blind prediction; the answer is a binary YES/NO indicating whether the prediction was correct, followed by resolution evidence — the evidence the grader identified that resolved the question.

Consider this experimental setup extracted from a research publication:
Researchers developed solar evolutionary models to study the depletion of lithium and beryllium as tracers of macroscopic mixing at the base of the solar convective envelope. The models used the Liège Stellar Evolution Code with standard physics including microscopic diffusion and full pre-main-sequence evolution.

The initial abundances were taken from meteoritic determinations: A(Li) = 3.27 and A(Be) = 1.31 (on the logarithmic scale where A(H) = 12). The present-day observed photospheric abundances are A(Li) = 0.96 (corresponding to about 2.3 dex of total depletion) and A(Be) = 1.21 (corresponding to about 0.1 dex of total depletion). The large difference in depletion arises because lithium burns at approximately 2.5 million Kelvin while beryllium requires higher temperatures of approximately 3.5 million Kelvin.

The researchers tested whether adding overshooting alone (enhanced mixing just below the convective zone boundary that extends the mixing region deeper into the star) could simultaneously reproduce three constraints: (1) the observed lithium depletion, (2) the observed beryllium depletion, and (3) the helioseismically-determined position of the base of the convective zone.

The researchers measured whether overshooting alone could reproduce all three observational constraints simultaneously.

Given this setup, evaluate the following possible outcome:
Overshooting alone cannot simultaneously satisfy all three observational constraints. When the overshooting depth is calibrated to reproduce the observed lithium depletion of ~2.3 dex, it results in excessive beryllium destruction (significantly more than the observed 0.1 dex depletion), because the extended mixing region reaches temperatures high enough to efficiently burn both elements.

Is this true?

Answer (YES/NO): NO